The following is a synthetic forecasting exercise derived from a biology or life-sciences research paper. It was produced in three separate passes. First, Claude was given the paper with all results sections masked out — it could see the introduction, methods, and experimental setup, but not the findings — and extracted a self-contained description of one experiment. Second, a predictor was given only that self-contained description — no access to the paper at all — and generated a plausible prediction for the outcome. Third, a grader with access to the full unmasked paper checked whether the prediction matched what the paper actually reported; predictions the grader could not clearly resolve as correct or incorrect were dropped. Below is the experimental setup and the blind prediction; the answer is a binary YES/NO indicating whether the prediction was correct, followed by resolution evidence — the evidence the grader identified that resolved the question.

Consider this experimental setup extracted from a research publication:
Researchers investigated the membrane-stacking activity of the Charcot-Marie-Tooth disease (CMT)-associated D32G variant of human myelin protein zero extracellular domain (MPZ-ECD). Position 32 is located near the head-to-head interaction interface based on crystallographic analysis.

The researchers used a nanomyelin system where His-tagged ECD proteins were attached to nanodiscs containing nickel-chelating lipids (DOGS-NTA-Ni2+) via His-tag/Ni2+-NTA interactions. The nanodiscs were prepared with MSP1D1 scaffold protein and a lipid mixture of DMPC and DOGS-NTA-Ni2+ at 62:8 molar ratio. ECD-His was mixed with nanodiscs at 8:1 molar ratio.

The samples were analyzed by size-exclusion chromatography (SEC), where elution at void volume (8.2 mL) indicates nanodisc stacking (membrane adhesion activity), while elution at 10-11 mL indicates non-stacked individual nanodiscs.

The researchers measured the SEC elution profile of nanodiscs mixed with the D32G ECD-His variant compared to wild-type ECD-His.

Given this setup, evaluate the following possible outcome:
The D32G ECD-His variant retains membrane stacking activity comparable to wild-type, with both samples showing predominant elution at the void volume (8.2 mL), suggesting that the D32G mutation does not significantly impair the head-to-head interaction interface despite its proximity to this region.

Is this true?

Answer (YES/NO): YES